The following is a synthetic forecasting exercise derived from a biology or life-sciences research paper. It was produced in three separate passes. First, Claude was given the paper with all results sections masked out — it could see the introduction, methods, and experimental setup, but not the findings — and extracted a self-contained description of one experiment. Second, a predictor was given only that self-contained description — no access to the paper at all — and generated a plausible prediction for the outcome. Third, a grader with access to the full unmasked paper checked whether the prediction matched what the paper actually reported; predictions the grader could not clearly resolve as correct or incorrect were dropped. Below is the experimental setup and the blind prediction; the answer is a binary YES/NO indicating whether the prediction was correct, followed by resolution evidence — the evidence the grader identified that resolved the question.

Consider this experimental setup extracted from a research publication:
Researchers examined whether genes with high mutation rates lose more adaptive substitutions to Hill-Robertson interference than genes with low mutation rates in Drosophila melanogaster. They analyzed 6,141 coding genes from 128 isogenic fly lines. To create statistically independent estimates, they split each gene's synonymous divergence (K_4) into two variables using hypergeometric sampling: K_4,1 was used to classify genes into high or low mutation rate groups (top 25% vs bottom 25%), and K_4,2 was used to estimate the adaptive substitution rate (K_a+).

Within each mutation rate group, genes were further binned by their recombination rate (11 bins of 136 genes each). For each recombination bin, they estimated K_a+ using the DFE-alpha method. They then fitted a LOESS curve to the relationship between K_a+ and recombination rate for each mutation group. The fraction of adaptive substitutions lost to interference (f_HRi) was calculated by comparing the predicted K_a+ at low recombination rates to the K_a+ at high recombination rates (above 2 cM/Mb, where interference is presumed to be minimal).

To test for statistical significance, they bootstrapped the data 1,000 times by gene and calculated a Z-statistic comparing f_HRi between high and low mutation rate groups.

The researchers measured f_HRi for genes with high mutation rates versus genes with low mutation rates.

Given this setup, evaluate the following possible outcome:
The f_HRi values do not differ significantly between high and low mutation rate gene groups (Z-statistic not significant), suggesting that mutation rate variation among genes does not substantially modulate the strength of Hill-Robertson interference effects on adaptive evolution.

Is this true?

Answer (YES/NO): NO